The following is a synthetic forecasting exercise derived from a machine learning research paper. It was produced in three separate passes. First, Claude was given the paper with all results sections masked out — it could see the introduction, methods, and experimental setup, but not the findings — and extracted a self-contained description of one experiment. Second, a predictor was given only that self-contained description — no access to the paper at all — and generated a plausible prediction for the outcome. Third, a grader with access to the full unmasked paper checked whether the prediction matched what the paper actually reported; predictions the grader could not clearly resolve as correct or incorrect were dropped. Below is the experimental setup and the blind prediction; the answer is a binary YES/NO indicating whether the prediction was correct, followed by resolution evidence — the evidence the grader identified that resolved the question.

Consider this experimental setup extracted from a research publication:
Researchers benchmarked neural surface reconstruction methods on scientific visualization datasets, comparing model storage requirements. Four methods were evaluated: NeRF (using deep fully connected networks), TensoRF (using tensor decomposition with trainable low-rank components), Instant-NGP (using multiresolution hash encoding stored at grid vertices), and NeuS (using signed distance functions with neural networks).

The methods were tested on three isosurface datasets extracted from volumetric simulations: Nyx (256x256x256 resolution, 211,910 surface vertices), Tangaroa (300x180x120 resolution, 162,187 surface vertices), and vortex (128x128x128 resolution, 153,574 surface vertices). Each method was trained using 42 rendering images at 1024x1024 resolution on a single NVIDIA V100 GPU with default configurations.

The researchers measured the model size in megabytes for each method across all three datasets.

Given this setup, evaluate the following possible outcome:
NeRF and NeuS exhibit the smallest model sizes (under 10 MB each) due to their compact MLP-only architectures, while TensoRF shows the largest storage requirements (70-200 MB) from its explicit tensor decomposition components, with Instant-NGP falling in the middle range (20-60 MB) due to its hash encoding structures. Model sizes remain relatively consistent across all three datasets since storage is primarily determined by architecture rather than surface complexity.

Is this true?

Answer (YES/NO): NO